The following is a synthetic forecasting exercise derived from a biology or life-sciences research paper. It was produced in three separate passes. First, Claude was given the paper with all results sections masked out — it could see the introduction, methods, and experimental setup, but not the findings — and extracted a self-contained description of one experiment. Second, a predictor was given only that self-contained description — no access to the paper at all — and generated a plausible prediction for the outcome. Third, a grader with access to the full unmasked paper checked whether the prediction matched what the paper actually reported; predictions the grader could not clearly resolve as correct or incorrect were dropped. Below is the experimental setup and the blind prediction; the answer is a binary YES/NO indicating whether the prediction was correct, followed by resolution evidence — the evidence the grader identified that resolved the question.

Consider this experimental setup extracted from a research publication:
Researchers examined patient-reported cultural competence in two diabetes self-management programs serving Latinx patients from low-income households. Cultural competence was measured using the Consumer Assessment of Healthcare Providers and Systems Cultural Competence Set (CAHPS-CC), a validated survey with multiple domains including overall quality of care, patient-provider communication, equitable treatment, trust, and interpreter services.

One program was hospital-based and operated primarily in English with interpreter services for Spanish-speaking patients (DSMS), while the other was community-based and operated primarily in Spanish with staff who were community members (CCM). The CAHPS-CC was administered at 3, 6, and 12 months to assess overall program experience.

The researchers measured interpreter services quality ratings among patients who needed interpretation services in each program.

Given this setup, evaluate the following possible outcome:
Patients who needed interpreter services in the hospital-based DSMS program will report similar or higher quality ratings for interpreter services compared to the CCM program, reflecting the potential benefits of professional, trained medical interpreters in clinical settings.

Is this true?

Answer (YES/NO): NO